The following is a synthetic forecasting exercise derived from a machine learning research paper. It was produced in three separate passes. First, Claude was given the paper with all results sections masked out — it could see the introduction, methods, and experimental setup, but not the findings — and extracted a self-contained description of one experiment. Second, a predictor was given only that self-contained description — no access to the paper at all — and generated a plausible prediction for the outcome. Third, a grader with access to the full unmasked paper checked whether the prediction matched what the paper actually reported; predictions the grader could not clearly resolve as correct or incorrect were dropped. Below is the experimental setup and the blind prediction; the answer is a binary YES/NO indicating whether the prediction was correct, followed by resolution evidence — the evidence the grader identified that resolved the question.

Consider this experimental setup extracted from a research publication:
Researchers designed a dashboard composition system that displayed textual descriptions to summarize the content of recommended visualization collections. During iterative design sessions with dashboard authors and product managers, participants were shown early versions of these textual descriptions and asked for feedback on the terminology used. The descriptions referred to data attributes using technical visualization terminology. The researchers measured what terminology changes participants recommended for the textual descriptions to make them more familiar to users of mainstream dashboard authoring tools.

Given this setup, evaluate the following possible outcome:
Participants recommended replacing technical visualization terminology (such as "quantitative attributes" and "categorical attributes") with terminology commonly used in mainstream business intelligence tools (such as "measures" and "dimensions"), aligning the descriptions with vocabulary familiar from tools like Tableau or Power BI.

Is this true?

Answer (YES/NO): YES